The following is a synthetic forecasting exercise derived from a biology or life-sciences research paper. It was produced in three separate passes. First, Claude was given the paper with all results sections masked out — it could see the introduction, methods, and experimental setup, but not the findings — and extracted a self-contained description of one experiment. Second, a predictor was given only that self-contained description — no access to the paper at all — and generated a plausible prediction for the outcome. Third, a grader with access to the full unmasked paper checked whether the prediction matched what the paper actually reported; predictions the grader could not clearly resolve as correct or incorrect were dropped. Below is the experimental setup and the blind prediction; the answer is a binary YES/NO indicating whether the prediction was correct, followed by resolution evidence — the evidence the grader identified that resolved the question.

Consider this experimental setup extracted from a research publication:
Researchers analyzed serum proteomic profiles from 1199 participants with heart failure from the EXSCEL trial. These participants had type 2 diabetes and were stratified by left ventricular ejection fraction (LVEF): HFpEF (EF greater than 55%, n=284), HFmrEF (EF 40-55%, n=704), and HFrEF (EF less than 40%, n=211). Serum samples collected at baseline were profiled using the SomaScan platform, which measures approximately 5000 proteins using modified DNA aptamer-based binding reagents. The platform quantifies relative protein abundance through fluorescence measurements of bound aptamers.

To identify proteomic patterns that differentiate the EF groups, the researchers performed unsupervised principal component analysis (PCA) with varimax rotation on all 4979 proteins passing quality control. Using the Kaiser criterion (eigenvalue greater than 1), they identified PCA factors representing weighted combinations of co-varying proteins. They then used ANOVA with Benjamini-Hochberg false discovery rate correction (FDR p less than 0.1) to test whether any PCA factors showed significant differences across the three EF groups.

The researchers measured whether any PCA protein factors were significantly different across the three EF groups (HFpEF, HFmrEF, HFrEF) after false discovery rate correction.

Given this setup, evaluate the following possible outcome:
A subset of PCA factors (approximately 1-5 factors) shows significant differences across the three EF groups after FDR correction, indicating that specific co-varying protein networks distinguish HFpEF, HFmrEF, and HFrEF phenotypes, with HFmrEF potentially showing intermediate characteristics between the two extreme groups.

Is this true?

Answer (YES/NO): NO